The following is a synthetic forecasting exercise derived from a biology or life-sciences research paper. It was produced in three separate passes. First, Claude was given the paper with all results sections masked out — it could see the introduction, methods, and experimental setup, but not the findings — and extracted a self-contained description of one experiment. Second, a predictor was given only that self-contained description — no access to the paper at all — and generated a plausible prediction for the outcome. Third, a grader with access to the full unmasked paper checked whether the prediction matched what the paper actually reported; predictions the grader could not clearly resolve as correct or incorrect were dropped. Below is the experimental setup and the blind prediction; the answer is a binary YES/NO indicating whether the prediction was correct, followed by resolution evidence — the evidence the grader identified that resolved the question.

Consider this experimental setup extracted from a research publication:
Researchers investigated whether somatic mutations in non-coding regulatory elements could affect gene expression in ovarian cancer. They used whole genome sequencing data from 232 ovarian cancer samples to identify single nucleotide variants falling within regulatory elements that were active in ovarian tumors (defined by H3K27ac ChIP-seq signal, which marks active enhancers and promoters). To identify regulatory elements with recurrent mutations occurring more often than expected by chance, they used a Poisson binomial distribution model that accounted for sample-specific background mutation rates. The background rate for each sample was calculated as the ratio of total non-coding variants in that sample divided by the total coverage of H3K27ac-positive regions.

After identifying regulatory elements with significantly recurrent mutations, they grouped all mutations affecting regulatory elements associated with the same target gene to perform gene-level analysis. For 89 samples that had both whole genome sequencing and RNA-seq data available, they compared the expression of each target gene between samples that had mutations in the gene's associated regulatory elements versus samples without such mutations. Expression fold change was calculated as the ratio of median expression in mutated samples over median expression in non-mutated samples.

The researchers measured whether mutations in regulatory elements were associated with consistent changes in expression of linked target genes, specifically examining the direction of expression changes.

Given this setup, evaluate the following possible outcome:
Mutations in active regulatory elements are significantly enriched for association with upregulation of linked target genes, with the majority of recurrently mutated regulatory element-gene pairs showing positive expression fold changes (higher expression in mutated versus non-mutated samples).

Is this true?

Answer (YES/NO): YES